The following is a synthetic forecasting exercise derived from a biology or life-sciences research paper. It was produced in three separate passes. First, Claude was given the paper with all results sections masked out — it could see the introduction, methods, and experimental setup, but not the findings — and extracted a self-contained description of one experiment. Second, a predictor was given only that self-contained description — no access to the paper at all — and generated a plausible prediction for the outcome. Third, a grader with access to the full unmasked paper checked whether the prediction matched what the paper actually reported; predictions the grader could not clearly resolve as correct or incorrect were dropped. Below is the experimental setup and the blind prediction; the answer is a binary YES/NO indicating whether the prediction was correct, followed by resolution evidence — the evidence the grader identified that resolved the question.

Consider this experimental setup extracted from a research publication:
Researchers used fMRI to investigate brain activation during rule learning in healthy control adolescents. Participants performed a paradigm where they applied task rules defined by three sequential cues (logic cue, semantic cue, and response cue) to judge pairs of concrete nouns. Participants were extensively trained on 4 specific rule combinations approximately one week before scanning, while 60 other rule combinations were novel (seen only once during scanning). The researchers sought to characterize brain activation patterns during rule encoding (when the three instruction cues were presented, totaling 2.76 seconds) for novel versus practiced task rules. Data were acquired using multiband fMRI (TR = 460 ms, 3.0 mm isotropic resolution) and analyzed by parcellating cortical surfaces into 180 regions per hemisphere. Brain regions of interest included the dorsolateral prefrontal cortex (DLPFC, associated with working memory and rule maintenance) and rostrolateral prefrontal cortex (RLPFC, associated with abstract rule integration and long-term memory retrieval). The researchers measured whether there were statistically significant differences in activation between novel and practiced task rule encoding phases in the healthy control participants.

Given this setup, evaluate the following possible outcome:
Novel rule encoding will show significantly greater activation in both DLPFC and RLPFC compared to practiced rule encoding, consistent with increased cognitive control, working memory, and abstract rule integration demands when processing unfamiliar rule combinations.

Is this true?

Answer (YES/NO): NO